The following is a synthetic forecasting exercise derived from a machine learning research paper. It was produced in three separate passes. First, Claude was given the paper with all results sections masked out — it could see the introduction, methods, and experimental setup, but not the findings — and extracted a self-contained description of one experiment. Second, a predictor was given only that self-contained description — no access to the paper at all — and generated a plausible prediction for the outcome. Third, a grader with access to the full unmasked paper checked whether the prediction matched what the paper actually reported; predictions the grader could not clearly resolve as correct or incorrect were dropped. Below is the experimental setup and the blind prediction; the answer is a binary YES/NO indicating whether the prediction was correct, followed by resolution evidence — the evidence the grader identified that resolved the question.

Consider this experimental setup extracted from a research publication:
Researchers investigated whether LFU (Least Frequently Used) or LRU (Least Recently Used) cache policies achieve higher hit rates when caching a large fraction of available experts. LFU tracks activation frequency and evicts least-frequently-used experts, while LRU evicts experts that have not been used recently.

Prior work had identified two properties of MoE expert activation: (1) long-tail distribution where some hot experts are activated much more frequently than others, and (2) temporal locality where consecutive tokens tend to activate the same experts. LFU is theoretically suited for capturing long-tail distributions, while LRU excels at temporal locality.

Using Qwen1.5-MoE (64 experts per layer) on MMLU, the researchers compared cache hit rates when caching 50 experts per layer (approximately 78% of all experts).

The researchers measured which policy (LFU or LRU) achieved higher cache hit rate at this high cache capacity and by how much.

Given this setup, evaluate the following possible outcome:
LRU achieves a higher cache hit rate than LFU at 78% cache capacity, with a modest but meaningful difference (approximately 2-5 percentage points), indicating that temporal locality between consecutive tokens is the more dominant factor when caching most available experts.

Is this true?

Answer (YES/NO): NO